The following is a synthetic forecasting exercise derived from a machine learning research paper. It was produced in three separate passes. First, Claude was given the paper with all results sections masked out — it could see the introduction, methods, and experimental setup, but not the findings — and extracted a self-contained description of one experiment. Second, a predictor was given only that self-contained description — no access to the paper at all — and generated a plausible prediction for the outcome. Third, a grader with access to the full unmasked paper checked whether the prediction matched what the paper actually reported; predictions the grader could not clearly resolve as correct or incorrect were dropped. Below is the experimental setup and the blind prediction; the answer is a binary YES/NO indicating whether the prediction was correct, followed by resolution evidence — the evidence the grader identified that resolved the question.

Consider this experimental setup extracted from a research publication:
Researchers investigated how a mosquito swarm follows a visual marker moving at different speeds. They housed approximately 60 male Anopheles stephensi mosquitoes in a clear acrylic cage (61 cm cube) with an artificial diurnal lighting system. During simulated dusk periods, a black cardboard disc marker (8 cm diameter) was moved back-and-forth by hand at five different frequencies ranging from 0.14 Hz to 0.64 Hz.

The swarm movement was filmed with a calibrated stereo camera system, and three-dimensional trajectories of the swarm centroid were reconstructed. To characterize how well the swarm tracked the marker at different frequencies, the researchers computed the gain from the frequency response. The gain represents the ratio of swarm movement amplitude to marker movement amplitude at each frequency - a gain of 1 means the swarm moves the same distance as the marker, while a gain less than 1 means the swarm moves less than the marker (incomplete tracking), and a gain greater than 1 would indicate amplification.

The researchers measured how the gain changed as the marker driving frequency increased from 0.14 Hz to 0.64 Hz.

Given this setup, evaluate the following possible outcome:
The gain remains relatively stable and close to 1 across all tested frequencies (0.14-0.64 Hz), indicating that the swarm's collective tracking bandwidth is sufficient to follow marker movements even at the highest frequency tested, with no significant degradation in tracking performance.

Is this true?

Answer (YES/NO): NO